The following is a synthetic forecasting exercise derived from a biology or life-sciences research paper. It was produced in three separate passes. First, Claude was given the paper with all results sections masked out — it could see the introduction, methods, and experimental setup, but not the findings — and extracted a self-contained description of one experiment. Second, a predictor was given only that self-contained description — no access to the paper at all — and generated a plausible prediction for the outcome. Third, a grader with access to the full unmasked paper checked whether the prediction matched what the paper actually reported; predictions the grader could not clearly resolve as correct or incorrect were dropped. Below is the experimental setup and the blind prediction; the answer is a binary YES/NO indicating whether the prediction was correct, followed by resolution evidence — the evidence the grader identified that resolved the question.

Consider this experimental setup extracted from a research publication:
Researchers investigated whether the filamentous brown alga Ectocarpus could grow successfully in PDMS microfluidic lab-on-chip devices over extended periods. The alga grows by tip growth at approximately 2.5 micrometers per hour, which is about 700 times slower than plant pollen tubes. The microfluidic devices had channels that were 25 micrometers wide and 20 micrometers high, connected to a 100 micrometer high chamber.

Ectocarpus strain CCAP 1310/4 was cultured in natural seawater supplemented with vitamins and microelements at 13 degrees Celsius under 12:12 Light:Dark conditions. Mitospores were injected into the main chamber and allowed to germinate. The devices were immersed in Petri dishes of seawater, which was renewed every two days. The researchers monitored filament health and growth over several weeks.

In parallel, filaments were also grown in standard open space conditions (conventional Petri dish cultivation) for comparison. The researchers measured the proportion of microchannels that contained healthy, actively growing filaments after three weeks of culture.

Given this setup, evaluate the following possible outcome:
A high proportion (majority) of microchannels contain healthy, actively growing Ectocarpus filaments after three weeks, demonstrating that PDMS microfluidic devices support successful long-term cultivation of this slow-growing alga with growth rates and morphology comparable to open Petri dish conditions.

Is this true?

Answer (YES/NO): YES